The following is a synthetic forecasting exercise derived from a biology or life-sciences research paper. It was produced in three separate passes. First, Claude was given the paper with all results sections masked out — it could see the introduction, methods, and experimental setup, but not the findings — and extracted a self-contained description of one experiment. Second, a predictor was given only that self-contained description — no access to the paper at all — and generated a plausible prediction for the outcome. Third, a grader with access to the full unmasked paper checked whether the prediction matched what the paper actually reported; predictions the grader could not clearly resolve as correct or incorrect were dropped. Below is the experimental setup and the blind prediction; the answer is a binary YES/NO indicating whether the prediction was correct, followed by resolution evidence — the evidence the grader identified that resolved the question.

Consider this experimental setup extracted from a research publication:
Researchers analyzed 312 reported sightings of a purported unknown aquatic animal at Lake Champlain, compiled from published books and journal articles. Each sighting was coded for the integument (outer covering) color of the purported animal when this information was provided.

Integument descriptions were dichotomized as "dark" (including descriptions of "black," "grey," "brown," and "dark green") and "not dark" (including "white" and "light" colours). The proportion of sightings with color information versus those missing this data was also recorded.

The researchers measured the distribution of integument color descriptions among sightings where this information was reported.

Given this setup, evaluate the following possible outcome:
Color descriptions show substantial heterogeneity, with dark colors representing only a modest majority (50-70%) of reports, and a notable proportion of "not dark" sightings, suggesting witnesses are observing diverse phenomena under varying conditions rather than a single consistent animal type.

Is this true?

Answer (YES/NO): NO